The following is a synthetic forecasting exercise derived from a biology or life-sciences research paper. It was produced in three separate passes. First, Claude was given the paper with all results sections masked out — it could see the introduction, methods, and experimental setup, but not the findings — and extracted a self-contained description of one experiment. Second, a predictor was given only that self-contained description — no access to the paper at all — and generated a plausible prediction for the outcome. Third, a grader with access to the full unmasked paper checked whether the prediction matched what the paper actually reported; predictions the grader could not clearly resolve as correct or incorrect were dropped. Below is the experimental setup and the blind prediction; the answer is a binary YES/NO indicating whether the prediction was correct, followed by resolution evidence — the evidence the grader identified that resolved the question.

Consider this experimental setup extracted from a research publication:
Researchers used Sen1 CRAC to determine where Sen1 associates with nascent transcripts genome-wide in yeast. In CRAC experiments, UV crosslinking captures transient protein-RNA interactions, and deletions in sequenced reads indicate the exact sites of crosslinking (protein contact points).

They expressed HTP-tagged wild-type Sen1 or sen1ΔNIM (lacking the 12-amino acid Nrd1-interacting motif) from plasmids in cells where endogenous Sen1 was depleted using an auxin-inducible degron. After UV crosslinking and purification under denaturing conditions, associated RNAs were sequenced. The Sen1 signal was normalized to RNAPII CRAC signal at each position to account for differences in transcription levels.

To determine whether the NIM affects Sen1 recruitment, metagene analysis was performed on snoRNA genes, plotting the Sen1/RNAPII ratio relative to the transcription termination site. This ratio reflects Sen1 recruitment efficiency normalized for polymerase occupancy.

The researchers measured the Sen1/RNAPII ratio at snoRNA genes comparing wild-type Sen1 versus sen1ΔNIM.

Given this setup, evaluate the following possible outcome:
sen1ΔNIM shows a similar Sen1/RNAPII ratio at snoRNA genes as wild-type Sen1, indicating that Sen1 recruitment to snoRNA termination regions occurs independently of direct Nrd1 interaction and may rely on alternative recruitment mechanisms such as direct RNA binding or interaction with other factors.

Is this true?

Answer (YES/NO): NO